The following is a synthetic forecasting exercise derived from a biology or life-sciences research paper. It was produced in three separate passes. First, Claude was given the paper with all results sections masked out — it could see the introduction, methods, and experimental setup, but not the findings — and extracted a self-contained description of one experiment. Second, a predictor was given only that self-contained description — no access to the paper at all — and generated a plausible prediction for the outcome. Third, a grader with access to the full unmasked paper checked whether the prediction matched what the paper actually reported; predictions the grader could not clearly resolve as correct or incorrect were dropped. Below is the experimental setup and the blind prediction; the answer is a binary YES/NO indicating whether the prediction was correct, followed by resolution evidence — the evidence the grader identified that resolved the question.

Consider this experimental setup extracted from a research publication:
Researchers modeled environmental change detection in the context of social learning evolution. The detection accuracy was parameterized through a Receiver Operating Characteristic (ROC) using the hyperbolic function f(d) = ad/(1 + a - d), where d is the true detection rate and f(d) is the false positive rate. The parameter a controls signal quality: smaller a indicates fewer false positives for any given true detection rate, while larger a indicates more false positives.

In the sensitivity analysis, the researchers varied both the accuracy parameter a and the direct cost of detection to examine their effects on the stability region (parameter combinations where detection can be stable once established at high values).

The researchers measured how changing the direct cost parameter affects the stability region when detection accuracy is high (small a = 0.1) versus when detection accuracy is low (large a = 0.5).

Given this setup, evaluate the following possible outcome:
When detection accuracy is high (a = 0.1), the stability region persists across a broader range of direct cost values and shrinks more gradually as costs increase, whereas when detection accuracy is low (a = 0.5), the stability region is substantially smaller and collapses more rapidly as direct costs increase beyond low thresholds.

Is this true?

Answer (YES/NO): YES